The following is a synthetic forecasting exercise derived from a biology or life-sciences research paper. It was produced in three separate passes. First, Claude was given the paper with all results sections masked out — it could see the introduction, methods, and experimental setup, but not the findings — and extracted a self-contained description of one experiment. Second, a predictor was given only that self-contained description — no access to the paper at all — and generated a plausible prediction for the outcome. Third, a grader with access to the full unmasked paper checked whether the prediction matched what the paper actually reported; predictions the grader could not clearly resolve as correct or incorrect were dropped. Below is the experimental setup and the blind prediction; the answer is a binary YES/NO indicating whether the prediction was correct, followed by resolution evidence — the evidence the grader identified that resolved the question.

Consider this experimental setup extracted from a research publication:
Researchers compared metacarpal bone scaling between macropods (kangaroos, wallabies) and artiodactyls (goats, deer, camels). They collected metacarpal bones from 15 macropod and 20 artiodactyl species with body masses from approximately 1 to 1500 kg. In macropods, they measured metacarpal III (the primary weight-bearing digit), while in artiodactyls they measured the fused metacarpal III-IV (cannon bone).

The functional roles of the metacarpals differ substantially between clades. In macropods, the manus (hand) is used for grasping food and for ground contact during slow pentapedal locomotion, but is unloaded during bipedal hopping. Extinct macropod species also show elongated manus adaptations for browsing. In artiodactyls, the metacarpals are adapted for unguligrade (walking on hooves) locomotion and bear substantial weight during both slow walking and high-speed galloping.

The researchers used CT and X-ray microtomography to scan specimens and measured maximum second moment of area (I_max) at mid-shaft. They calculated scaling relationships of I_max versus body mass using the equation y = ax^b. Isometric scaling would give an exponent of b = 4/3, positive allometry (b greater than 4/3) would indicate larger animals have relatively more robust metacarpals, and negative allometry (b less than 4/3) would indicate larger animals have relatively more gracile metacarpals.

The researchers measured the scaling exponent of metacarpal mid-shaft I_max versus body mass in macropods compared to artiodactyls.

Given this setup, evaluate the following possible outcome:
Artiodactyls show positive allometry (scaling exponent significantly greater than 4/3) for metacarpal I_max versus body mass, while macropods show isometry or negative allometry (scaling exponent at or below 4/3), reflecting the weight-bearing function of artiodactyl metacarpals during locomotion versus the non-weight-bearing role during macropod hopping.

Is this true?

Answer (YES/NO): YES